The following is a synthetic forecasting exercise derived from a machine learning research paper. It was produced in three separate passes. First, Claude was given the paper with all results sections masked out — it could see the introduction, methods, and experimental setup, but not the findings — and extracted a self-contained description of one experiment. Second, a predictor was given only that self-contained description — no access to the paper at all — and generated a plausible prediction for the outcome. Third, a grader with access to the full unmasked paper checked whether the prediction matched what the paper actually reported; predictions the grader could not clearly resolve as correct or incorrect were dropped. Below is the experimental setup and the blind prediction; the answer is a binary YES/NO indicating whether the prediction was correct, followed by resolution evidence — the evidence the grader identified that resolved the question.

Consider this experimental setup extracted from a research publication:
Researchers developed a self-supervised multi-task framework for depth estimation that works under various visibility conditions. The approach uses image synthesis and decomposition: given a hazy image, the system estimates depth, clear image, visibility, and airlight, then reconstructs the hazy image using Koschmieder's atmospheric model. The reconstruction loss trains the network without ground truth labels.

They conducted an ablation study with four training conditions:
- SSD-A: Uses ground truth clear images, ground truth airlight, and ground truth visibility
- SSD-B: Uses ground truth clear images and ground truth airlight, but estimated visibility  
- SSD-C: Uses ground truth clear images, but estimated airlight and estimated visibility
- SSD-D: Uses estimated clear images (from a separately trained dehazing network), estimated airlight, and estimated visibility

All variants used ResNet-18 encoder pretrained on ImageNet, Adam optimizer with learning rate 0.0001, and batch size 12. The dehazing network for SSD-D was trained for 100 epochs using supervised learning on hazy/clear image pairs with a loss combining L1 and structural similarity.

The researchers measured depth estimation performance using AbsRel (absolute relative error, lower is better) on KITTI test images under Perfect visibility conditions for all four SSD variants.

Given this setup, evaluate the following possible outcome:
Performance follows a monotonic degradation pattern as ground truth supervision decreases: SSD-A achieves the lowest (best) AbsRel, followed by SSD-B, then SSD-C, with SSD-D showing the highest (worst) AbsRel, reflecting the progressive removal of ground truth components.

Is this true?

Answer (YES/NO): YES